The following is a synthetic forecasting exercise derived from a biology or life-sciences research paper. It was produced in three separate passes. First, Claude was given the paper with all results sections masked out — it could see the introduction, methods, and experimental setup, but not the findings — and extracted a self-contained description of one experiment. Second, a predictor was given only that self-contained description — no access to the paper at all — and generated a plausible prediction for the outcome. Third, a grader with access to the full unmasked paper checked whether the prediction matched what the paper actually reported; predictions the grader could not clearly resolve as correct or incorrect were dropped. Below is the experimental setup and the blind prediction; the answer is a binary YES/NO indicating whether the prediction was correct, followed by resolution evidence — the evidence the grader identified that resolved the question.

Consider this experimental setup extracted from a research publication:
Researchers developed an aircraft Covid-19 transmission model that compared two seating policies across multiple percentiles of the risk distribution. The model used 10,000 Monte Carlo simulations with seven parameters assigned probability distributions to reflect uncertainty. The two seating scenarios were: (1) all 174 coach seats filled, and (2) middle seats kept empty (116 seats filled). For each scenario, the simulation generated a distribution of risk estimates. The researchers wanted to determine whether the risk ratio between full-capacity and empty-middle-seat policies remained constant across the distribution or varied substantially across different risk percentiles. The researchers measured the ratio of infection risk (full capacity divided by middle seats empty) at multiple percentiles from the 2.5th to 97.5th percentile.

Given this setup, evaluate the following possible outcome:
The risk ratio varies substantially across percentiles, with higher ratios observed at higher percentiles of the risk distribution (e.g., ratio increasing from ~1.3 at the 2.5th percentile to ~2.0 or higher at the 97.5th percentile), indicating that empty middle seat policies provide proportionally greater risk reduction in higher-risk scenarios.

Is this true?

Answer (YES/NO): NO